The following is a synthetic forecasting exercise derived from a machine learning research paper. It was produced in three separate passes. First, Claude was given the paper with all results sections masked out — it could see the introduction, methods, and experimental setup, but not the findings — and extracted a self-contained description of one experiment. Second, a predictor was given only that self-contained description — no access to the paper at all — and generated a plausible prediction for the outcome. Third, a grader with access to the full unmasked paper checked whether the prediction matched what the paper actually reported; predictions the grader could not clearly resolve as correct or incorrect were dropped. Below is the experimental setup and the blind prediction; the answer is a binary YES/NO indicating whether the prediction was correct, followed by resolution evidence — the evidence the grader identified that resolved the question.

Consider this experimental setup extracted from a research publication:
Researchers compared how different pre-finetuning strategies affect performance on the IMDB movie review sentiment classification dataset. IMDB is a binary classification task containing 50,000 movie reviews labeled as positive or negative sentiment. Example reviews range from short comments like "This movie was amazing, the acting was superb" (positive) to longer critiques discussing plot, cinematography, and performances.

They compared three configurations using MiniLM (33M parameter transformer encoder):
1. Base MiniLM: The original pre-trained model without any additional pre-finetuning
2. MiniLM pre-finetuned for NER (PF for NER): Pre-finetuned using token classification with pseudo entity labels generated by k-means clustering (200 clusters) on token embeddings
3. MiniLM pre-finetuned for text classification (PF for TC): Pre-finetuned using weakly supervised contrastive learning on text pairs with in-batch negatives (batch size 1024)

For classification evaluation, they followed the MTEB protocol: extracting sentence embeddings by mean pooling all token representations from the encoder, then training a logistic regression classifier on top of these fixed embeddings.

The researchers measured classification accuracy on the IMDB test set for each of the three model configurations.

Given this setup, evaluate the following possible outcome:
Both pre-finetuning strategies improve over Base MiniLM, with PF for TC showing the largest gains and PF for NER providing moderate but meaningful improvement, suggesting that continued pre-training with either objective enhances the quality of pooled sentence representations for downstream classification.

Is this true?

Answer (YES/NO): NO